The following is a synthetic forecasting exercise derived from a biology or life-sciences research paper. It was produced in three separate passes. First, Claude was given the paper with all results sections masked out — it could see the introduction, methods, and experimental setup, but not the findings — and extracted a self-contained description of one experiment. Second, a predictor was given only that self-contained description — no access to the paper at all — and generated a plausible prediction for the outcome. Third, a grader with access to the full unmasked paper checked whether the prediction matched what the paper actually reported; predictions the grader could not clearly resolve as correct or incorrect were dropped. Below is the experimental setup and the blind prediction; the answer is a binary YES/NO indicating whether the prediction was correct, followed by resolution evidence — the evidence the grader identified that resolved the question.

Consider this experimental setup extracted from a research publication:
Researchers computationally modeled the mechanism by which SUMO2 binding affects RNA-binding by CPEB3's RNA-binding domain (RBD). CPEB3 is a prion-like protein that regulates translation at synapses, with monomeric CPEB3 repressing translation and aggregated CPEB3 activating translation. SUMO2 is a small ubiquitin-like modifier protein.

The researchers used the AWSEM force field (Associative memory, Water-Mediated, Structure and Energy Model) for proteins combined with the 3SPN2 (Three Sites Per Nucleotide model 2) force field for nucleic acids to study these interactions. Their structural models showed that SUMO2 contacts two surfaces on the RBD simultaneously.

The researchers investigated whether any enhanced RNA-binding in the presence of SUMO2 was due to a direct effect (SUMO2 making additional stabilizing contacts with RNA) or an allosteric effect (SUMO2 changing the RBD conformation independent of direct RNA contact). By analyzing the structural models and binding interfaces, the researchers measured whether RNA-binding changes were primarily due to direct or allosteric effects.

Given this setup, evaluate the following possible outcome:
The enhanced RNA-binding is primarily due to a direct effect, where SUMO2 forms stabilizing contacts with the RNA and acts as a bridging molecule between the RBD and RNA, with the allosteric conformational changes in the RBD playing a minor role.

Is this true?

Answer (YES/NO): NO